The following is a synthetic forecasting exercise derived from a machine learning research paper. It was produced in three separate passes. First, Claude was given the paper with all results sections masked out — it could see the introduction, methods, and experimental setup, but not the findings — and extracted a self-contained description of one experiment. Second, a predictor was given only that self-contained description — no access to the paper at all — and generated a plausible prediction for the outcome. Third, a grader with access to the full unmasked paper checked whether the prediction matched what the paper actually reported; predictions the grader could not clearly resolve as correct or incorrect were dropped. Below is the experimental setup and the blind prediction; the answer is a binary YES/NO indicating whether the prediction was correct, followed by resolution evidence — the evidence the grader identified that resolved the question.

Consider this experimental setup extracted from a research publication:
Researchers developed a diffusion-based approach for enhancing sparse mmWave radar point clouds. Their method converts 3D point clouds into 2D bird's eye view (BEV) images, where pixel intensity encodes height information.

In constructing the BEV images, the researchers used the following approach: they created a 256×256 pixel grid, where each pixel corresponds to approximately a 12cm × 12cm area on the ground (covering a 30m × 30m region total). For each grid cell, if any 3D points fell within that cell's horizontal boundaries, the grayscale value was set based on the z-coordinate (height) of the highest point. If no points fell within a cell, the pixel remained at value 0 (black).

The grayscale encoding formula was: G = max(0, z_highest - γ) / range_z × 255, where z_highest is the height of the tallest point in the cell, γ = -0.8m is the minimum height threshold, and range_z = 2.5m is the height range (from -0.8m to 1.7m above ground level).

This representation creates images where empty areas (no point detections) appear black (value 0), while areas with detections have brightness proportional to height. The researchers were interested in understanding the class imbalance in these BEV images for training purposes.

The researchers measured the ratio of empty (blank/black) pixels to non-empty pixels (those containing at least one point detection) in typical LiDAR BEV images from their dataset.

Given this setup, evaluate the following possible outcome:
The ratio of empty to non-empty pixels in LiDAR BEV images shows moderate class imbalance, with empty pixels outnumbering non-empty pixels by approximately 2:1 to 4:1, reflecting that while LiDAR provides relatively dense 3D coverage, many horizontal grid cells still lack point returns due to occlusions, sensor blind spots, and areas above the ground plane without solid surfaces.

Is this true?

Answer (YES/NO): NO